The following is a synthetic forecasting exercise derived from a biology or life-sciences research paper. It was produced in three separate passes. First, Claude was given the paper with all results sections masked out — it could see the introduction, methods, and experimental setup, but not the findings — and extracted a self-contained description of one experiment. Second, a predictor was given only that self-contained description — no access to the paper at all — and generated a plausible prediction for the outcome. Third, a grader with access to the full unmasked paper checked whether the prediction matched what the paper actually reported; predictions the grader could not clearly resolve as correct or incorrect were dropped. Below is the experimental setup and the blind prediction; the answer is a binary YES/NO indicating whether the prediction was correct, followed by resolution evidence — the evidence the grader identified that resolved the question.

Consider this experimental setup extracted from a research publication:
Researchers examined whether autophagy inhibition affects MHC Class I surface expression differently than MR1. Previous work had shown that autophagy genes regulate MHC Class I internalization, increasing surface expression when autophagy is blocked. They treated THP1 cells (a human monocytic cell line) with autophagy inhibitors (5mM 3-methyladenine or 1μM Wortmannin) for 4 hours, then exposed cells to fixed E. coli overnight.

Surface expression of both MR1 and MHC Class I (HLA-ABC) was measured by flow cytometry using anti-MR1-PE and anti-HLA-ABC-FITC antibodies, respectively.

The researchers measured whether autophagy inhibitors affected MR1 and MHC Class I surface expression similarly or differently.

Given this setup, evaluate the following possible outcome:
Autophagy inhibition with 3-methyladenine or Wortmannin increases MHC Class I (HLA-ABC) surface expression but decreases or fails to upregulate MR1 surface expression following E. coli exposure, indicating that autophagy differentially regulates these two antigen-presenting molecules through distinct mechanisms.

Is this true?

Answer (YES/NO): NO